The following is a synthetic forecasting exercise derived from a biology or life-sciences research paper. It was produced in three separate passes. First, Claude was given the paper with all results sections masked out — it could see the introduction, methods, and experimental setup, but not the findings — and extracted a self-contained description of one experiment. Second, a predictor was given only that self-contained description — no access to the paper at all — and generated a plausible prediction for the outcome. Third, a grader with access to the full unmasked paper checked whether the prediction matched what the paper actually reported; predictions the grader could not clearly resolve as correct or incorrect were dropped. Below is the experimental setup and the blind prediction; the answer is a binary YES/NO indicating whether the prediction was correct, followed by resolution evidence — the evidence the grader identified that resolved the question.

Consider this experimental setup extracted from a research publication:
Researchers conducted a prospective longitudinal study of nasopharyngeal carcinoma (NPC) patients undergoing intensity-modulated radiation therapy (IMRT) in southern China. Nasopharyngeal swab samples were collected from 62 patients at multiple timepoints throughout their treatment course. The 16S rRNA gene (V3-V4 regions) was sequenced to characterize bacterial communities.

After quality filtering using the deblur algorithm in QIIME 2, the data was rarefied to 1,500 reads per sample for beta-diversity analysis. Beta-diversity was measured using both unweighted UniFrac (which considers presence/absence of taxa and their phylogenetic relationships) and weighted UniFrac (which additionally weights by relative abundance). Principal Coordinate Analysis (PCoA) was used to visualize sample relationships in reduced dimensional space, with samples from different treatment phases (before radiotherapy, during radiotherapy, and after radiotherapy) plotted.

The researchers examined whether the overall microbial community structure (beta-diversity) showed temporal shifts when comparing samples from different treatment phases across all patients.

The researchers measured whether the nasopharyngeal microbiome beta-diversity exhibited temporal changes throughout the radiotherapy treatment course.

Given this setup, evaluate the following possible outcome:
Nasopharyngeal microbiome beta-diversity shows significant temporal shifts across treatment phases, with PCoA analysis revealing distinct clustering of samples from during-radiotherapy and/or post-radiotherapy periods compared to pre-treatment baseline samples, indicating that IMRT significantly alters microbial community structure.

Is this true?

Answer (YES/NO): YES